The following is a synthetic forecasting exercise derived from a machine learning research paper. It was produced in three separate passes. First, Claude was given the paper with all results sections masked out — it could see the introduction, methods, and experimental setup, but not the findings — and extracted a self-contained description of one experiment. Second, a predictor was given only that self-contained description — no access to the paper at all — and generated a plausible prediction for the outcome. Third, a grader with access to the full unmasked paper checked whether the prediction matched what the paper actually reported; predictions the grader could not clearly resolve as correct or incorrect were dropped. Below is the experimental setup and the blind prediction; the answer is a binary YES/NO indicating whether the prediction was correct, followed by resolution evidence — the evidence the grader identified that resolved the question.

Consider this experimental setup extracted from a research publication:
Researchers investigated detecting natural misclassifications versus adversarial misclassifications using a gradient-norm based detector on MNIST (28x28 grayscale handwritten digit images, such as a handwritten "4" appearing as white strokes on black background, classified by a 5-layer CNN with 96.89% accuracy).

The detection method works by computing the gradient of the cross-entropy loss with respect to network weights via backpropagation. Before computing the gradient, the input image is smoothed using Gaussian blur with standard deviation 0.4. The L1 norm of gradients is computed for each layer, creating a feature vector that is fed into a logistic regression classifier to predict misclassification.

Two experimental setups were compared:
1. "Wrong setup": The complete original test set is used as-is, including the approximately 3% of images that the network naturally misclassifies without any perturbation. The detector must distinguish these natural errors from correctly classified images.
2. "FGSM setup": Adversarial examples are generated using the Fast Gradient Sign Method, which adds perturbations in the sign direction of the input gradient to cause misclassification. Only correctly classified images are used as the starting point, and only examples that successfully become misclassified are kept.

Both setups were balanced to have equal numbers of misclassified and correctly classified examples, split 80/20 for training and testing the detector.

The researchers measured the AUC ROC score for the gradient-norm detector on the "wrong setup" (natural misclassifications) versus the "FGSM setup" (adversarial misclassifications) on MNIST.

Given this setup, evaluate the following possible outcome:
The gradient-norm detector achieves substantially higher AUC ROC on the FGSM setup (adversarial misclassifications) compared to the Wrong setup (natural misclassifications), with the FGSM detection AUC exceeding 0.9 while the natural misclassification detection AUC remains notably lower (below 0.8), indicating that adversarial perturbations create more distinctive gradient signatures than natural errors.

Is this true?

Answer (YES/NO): NO